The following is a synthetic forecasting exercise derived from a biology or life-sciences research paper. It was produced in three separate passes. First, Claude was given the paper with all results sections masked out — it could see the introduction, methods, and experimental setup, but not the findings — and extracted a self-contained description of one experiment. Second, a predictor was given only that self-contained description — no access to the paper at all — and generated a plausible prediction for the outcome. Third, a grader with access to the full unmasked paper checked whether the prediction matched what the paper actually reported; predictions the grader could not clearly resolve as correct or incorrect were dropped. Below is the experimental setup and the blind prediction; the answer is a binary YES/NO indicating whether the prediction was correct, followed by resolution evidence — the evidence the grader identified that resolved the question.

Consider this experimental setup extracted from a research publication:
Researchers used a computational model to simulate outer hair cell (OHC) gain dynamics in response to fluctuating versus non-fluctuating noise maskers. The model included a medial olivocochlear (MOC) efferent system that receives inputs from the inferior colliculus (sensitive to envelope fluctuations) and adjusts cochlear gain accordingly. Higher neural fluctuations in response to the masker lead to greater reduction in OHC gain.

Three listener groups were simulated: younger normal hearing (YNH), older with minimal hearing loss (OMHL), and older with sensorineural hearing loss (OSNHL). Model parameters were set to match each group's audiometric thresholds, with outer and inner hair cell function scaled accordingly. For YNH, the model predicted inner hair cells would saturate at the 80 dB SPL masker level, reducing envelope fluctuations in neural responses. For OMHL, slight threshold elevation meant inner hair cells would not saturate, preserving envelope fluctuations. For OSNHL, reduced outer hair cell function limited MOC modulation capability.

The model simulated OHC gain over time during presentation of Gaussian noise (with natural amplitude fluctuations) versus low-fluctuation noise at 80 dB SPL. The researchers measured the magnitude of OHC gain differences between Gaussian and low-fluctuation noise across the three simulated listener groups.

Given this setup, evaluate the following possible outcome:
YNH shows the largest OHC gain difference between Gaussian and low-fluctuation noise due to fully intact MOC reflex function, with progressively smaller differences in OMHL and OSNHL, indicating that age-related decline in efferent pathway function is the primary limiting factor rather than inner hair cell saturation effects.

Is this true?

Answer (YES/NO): NO